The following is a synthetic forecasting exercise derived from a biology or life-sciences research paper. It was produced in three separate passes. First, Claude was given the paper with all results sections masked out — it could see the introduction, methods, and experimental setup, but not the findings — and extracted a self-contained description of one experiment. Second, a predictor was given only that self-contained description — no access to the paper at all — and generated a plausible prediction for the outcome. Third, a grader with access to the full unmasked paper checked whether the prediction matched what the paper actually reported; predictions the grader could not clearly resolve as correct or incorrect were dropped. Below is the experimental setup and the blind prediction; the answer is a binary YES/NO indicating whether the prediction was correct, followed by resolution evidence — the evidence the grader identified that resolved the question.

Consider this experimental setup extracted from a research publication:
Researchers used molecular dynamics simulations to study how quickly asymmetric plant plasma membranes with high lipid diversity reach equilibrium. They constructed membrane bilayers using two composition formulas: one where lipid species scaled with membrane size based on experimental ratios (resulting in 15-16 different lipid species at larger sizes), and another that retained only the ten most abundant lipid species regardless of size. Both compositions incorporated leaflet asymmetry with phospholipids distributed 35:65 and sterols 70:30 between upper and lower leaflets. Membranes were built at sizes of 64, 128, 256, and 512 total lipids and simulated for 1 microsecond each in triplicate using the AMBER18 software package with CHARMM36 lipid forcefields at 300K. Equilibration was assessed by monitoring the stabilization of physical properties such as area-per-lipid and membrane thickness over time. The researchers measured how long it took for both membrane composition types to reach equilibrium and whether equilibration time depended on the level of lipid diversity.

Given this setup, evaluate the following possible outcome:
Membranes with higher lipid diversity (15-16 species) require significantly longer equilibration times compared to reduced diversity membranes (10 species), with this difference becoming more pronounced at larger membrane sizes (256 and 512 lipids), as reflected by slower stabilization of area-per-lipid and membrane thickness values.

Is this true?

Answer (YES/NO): NO